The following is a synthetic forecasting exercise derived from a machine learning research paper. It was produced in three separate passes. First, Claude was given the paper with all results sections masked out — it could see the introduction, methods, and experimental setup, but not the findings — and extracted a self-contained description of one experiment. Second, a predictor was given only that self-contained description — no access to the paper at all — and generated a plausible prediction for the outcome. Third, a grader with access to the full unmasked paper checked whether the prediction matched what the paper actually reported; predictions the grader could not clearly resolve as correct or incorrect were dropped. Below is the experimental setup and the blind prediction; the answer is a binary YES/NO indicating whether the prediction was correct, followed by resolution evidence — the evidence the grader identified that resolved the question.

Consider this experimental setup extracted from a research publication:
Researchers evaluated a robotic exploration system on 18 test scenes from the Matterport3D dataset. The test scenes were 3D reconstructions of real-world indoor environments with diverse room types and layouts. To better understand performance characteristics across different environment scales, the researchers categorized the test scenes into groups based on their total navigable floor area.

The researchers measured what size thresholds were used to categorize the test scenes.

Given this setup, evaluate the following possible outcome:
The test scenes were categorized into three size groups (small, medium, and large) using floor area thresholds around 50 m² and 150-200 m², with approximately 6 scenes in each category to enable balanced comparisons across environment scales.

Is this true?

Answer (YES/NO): NO